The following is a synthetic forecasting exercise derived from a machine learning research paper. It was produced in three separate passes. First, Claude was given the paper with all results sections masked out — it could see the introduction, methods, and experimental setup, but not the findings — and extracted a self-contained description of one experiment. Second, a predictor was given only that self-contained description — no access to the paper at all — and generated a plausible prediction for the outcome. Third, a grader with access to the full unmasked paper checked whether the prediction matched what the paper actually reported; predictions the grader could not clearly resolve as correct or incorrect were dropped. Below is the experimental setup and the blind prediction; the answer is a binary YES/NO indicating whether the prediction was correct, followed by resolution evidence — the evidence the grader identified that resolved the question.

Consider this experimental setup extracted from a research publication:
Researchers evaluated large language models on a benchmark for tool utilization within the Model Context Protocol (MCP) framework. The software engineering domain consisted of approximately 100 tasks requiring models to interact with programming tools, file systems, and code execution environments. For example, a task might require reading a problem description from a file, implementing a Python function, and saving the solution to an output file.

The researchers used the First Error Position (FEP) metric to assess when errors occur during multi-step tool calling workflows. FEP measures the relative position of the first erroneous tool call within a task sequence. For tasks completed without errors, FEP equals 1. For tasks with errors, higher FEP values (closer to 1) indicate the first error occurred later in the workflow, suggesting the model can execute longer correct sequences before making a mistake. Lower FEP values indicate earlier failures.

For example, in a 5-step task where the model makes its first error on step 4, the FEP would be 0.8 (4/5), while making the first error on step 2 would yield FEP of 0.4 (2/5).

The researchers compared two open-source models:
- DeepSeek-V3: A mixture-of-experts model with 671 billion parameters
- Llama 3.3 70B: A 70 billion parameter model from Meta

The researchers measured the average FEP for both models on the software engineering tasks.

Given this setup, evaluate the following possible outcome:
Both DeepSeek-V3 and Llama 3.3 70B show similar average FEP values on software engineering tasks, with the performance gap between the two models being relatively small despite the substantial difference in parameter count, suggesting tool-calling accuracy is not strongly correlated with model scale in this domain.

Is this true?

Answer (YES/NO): NO